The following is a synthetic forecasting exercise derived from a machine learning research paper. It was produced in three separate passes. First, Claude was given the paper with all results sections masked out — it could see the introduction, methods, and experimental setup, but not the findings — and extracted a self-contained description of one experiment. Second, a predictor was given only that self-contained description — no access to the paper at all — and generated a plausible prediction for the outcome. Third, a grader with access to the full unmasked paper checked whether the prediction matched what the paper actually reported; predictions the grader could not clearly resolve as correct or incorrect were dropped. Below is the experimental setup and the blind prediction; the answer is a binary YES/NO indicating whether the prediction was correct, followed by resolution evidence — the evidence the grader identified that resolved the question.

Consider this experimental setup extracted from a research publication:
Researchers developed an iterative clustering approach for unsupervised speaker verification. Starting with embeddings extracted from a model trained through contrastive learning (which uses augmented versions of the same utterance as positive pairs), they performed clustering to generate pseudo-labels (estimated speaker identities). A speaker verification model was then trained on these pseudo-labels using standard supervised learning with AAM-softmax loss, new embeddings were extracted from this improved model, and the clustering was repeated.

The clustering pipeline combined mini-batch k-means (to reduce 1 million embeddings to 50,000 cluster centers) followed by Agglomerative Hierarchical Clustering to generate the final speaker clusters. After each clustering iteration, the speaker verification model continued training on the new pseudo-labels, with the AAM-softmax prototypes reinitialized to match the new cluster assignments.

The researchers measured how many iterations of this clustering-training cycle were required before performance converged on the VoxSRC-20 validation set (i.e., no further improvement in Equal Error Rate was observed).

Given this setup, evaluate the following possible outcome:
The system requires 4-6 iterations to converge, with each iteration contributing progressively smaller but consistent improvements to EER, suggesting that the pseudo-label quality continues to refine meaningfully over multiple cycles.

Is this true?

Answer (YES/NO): NO